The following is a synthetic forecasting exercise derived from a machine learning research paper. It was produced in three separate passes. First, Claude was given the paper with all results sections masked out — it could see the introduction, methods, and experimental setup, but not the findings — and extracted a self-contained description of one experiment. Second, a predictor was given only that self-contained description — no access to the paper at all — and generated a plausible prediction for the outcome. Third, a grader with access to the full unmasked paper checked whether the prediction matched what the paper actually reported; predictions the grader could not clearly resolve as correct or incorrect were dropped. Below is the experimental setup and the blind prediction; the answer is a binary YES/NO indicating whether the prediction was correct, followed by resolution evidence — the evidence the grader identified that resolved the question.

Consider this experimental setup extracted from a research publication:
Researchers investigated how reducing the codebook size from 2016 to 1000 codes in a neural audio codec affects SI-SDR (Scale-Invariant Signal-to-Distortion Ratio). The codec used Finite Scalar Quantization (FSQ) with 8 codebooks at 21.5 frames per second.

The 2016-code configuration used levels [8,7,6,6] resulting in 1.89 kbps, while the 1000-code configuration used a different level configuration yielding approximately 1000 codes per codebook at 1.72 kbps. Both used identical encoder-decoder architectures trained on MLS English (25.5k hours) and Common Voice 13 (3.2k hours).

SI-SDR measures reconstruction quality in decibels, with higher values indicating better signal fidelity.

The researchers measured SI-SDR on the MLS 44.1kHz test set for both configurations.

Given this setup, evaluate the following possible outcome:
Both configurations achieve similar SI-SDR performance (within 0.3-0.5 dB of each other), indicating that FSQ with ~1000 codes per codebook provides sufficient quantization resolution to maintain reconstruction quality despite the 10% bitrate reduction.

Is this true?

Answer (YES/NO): YES